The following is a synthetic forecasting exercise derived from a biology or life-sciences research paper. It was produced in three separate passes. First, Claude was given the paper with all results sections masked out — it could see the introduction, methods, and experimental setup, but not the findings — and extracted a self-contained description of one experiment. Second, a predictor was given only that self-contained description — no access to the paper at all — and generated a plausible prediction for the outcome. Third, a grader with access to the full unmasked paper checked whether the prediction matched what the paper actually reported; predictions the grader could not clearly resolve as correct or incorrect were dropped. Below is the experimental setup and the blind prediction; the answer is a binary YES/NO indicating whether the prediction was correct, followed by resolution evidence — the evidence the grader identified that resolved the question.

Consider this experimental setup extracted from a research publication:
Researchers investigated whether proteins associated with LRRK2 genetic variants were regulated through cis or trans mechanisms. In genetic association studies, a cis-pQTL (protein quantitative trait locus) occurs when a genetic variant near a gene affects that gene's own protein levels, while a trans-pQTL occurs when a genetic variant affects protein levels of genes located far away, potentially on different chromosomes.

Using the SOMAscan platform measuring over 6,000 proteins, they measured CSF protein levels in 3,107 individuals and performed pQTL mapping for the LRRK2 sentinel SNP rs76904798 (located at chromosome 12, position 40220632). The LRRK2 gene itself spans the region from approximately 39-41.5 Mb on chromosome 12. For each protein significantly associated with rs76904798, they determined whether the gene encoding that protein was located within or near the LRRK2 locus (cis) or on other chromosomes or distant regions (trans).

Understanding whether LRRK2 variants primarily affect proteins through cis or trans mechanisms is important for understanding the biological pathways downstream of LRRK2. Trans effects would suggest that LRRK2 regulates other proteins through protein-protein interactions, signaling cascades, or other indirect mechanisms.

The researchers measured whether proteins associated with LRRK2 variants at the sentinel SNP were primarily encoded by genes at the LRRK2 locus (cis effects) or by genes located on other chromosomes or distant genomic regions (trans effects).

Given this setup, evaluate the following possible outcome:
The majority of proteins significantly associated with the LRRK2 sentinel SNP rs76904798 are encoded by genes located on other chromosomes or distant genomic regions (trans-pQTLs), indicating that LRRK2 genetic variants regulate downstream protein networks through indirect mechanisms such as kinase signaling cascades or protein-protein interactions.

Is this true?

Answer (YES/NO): YES